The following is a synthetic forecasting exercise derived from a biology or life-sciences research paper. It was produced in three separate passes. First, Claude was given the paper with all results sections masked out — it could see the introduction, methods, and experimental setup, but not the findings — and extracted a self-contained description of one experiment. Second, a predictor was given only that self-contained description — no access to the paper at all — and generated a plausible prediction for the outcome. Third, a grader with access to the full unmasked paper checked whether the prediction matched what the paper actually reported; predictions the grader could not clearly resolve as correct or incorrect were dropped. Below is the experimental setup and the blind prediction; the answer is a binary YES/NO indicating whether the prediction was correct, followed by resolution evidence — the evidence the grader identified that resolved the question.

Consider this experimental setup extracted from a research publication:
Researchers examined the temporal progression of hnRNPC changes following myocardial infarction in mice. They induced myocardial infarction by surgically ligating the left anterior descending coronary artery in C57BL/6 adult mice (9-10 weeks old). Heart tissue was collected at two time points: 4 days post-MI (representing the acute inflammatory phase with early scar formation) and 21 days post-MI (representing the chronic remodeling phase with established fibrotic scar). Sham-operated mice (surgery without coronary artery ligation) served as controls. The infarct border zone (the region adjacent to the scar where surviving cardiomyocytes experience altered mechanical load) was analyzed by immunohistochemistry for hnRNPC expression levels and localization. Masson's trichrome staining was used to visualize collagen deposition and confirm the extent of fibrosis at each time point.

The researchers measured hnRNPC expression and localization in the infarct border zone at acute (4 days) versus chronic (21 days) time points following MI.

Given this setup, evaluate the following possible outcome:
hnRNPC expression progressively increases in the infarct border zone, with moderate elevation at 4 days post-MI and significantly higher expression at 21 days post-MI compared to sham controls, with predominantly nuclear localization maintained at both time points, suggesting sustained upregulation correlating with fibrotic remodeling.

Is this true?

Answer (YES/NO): NO